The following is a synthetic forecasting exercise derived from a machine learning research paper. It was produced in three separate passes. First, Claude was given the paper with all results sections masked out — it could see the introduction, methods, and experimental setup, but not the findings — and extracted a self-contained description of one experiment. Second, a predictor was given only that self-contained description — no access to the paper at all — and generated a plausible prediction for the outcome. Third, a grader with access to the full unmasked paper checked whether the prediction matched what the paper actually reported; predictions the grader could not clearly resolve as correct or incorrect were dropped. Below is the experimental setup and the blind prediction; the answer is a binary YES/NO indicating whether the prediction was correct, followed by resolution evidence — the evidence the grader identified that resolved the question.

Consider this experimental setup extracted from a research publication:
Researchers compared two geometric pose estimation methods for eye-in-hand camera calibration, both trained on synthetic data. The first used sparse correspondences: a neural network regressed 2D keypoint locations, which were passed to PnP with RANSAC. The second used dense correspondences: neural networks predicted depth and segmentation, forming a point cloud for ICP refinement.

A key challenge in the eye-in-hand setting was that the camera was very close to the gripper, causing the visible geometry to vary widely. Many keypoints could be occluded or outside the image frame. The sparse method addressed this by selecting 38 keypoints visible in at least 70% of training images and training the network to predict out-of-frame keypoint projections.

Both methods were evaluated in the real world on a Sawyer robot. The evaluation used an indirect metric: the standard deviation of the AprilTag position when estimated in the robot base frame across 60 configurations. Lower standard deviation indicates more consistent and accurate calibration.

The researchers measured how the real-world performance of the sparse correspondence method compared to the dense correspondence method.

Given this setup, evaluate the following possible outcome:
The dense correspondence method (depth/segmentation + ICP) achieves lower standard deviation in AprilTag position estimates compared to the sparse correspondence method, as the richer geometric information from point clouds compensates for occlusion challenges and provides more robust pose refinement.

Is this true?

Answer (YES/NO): YES